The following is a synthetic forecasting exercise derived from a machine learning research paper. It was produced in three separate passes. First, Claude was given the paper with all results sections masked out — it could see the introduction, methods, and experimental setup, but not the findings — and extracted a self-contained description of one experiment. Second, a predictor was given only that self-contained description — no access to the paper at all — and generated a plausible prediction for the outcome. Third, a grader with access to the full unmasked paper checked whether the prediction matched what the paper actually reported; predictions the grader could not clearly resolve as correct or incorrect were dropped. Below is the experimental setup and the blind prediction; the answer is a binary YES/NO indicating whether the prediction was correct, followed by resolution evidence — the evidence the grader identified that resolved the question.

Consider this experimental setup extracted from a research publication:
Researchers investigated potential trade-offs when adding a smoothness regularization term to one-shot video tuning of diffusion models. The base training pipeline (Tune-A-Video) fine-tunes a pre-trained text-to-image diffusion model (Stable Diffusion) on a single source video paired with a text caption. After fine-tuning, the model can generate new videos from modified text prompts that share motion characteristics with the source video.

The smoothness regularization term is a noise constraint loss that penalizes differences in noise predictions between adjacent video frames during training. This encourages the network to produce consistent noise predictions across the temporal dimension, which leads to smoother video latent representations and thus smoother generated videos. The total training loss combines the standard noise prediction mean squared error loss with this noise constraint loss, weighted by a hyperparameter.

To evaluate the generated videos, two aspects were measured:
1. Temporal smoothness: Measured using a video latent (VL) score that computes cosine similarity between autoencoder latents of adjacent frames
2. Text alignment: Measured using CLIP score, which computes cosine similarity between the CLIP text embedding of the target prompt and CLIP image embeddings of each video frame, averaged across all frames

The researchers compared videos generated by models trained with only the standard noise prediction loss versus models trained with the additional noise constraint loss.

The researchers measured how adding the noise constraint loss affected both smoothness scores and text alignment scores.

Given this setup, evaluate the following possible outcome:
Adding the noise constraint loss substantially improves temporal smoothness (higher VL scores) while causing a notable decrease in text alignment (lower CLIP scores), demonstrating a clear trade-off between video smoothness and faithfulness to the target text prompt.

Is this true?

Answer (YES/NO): YES